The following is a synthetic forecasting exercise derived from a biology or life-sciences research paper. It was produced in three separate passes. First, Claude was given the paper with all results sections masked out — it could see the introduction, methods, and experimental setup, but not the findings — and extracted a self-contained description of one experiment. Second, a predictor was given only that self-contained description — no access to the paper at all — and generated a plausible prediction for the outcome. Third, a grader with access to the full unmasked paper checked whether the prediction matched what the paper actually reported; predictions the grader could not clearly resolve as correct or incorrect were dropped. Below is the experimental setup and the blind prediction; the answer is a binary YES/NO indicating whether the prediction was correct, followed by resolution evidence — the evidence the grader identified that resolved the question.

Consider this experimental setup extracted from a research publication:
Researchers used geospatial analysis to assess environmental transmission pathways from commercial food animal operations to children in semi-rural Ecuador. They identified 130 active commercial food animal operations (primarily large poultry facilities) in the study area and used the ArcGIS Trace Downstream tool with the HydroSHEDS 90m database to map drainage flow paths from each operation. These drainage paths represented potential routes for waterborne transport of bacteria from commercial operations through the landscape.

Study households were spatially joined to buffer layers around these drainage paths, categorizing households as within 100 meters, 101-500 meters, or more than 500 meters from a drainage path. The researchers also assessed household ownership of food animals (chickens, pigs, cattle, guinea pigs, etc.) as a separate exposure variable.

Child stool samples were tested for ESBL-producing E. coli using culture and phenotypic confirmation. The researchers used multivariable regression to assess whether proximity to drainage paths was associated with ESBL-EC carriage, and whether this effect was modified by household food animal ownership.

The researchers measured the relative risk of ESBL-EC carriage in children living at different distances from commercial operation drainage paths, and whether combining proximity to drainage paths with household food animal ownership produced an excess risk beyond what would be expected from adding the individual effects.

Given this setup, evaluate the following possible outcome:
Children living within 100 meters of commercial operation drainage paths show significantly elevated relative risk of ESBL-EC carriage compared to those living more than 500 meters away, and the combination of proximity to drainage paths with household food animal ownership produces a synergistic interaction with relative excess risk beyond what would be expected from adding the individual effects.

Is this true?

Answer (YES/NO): NO